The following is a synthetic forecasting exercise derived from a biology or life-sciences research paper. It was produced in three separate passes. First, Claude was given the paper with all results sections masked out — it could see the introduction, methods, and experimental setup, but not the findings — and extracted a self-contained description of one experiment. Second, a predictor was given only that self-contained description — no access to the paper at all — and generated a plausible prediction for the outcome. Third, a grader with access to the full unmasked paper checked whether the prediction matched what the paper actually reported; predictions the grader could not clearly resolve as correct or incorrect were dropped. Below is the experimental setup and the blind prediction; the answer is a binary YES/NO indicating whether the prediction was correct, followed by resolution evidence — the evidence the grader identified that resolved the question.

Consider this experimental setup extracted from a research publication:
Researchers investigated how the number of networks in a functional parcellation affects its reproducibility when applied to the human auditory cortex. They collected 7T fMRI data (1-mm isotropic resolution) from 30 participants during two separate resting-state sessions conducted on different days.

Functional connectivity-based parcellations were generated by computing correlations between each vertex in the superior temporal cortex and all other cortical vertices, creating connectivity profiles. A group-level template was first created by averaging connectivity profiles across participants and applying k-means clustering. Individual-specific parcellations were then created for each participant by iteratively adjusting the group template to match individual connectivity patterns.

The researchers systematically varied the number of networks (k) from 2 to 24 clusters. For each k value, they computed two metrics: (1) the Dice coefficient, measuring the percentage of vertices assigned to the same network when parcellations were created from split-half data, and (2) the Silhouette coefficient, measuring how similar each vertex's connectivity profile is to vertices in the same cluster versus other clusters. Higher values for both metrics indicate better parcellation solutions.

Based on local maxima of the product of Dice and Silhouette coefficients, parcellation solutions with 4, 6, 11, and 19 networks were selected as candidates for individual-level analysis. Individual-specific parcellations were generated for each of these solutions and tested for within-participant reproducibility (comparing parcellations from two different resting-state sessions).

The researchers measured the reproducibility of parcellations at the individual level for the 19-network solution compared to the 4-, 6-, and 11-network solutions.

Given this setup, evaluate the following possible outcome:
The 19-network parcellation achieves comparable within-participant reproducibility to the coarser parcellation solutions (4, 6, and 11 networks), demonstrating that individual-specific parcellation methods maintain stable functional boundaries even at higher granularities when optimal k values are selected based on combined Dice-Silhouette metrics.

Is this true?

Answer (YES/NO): NO